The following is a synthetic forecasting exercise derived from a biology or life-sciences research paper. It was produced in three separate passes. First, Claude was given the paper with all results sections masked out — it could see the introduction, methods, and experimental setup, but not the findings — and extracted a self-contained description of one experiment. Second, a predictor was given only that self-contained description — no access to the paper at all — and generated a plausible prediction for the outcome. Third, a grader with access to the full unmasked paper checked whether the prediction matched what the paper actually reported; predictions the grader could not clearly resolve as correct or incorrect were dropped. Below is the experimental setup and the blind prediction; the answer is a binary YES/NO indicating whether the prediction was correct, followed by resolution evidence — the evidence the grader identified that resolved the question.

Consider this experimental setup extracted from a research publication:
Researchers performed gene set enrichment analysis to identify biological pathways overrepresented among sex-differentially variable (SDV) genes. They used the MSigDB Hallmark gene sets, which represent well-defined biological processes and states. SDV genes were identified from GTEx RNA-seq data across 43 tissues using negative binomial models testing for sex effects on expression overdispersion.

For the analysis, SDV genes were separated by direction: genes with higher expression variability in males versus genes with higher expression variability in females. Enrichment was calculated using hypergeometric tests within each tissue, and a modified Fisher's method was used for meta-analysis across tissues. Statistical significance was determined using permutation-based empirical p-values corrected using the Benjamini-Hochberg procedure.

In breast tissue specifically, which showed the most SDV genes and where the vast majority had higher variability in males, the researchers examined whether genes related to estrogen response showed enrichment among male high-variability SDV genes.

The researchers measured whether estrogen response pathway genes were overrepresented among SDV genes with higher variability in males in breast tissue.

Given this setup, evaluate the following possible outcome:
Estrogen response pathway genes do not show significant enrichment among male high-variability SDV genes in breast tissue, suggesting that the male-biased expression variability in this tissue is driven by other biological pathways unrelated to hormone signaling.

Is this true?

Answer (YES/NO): NO